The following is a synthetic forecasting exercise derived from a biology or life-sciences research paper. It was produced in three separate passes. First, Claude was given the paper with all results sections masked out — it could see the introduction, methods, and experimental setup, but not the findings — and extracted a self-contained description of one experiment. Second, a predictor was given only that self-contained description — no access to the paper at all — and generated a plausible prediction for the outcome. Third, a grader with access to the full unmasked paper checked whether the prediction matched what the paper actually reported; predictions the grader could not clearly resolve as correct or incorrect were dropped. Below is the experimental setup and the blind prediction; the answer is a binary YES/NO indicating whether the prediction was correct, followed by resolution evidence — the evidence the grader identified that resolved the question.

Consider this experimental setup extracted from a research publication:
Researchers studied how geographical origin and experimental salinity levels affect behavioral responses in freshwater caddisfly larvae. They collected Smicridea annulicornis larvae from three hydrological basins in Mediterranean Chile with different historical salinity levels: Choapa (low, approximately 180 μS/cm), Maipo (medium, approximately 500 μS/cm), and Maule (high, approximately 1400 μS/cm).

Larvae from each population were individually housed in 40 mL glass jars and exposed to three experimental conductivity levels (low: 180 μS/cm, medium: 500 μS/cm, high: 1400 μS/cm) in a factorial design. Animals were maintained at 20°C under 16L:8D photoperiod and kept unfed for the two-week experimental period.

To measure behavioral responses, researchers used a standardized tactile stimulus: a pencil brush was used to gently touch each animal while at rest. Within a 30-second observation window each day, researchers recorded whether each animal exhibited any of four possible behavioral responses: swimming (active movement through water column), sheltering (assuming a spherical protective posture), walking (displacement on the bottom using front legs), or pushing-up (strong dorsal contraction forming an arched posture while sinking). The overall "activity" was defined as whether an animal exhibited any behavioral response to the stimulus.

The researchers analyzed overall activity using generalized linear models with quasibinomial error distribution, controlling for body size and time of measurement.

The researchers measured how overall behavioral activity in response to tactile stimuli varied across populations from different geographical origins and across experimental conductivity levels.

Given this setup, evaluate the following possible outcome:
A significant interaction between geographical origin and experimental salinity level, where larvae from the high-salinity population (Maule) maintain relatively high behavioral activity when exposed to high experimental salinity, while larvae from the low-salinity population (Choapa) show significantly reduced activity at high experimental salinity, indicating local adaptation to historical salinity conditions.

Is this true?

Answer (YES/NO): NO